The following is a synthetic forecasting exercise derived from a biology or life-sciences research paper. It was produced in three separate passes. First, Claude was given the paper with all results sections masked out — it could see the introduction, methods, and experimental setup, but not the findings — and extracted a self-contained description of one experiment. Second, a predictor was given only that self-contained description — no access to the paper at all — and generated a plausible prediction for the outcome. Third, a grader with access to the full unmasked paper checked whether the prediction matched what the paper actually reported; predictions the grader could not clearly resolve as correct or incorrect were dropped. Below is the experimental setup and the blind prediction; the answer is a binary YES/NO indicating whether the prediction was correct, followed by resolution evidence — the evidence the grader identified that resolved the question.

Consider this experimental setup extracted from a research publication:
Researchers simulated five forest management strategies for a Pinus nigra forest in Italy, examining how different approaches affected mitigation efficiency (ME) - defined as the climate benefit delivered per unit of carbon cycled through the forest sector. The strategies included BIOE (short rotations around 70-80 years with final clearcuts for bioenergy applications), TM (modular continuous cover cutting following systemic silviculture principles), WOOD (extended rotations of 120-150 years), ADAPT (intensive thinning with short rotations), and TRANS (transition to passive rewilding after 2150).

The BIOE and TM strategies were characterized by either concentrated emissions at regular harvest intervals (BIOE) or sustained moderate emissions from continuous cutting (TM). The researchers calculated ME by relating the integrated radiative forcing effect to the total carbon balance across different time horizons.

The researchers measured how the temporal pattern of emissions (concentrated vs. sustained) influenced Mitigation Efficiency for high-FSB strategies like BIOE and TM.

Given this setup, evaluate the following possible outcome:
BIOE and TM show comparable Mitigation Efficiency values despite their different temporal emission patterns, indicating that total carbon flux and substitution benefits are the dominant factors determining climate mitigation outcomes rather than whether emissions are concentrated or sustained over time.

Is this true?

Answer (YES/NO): NO